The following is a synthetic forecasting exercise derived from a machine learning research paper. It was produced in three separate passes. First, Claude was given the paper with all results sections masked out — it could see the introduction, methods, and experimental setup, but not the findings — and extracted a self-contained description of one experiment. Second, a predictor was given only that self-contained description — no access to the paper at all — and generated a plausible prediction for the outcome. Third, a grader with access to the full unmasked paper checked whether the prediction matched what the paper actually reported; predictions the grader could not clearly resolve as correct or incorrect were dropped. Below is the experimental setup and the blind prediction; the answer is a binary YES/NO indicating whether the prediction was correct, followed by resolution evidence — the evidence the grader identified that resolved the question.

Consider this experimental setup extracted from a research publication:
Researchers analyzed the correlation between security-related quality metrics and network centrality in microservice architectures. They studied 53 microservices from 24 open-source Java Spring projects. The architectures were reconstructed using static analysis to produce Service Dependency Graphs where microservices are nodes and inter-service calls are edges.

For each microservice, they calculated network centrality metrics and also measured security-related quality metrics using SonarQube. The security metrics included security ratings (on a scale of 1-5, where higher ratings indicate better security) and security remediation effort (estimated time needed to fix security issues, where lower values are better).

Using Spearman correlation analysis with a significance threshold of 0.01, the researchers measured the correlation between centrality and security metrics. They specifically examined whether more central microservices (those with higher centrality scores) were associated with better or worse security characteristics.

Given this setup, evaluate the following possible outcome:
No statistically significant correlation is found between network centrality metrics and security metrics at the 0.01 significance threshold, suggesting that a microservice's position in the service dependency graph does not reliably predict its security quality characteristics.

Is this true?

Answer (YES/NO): NO